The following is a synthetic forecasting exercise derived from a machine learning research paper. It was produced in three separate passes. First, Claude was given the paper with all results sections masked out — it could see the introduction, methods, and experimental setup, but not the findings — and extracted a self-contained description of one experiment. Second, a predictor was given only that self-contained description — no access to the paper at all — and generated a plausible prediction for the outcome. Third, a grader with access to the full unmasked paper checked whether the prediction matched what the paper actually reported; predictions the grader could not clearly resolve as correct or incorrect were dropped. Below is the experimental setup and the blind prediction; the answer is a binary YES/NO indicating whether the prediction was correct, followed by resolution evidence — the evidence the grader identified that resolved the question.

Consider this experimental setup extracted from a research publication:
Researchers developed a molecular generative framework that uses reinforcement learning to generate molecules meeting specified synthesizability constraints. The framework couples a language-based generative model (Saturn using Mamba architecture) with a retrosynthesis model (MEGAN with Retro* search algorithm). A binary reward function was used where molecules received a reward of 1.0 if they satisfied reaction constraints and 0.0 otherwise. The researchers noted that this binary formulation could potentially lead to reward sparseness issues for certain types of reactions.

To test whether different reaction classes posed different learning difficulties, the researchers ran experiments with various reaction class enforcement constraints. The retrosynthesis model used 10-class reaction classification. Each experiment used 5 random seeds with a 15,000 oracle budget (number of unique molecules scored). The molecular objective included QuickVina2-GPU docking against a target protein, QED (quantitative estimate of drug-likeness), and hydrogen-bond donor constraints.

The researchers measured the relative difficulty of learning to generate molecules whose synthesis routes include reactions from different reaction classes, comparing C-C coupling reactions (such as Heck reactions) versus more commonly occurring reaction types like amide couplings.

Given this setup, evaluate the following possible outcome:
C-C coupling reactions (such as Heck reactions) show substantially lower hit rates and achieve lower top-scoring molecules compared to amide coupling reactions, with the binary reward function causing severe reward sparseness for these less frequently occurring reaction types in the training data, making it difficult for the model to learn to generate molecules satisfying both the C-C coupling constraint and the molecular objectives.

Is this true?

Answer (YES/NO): NO